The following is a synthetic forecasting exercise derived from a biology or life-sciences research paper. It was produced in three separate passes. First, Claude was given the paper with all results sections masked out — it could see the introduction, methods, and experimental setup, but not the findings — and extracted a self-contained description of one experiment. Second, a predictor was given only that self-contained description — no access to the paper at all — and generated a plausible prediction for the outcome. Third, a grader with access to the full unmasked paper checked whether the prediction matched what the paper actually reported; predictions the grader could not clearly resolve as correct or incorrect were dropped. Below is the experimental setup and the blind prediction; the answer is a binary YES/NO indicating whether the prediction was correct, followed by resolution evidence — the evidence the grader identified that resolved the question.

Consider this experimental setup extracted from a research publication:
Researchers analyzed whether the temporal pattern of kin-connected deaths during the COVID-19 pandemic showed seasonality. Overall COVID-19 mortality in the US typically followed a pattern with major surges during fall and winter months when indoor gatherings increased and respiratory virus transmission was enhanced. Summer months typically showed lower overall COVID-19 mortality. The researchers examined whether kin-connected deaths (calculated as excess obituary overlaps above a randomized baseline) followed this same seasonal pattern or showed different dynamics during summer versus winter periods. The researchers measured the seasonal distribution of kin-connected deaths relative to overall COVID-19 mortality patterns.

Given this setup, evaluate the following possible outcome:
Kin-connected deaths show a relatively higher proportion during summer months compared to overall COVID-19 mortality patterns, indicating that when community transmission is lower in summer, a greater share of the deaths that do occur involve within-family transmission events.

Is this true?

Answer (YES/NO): YES